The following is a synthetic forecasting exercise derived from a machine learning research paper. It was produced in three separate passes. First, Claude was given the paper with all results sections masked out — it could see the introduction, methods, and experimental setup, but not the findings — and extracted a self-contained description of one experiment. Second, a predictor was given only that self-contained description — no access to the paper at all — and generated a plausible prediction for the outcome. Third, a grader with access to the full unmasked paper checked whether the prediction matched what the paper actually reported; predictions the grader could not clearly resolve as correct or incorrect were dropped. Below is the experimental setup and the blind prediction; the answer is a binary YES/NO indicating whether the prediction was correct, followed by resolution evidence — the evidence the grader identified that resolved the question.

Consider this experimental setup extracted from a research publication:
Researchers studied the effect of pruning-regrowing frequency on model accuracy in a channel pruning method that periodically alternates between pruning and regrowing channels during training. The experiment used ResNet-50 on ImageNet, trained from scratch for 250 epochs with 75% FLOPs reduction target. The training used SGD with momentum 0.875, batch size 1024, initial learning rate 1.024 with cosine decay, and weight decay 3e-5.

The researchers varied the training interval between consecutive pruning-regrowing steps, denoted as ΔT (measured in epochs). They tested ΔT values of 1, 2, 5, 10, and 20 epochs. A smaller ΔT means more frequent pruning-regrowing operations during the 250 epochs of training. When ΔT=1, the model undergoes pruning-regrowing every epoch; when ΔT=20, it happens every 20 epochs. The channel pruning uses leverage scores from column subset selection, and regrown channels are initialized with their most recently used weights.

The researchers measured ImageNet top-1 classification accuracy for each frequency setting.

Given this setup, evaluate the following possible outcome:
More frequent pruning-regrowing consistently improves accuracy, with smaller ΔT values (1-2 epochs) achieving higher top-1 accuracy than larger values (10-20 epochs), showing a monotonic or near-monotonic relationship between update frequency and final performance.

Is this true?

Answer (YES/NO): NO